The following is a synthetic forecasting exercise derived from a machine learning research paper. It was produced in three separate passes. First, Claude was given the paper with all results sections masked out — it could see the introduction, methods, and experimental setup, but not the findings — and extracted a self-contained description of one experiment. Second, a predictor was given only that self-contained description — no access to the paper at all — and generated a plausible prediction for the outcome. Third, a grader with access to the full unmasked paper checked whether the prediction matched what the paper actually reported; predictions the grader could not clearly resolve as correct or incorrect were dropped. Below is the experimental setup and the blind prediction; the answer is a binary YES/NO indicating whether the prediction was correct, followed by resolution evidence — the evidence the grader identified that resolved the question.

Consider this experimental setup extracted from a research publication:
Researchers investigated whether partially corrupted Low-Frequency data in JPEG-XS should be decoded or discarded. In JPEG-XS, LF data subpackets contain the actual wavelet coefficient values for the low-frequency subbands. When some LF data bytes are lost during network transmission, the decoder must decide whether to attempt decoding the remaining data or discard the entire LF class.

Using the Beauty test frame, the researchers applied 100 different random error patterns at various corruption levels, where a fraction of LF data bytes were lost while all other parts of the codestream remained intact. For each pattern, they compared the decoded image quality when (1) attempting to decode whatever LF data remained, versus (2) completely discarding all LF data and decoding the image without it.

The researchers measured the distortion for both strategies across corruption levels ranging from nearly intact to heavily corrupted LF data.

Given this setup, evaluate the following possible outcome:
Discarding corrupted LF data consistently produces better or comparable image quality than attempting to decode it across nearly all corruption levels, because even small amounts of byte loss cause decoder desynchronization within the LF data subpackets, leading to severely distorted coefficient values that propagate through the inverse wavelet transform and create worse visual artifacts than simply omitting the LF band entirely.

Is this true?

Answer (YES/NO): NO